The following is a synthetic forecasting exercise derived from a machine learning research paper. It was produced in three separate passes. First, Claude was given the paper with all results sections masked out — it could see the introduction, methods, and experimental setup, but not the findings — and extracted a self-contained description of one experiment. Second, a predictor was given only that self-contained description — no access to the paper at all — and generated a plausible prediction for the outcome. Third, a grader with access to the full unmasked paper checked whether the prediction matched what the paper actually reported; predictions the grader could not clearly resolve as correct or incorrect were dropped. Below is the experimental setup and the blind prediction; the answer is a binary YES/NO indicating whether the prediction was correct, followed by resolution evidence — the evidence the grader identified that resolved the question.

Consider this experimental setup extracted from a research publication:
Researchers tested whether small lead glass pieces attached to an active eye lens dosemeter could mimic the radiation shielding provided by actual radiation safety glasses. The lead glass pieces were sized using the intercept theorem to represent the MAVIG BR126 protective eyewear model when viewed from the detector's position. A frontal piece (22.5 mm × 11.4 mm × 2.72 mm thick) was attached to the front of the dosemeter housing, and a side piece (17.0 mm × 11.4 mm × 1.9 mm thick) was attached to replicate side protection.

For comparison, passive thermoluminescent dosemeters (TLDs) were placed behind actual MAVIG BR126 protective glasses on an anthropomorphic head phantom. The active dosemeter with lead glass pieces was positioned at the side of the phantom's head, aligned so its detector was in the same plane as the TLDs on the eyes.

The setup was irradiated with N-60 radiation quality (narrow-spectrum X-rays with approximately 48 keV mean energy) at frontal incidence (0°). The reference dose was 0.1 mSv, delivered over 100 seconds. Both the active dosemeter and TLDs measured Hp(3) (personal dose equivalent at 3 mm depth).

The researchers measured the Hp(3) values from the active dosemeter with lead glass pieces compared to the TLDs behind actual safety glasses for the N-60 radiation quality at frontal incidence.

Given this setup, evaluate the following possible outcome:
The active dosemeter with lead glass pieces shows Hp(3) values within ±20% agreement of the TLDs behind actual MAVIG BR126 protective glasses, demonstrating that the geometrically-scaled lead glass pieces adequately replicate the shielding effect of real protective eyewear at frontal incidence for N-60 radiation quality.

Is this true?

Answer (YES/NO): NO